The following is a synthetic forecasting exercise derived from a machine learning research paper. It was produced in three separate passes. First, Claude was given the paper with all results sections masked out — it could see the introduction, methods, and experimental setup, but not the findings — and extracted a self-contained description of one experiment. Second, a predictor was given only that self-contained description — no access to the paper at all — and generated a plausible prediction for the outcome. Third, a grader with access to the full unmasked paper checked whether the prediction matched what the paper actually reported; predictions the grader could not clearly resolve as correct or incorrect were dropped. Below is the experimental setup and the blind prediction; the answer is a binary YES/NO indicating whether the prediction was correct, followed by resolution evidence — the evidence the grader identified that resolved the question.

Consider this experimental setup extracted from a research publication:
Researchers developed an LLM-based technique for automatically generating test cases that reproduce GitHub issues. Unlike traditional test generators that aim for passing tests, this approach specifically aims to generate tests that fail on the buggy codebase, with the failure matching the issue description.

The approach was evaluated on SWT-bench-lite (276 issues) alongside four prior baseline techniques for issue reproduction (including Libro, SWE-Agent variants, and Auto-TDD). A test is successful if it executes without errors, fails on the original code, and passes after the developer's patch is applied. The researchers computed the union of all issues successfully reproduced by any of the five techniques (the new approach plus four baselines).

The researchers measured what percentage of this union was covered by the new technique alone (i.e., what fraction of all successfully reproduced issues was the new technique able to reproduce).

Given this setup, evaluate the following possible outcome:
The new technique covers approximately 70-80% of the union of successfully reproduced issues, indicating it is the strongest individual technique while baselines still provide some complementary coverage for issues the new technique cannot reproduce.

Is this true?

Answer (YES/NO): NO